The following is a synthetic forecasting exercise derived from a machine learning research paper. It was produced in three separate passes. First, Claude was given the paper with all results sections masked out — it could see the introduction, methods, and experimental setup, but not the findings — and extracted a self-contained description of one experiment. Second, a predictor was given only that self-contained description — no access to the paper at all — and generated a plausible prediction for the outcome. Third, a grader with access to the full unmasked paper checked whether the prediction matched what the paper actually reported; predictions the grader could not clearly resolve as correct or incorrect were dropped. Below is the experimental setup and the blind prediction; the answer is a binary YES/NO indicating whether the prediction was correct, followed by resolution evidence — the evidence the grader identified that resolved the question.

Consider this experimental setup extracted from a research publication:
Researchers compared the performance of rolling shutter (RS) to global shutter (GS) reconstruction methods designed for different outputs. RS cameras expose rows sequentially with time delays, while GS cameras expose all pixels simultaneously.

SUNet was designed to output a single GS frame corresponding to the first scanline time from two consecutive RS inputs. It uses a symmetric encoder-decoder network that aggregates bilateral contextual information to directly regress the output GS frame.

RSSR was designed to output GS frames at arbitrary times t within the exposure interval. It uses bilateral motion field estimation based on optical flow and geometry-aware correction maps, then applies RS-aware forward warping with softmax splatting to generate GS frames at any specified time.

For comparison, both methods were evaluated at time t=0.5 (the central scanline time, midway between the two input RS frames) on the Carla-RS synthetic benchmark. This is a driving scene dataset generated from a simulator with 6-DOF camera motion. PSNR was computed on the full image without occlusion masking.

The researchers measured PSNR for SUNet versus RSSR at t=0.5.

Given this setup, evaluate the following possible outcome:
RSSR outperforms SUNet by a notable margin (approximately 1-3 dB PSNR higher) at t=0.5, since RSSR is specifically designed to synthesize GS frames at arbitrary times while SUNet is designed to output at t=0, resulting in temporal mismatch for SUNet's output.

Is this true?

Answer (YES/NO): NO